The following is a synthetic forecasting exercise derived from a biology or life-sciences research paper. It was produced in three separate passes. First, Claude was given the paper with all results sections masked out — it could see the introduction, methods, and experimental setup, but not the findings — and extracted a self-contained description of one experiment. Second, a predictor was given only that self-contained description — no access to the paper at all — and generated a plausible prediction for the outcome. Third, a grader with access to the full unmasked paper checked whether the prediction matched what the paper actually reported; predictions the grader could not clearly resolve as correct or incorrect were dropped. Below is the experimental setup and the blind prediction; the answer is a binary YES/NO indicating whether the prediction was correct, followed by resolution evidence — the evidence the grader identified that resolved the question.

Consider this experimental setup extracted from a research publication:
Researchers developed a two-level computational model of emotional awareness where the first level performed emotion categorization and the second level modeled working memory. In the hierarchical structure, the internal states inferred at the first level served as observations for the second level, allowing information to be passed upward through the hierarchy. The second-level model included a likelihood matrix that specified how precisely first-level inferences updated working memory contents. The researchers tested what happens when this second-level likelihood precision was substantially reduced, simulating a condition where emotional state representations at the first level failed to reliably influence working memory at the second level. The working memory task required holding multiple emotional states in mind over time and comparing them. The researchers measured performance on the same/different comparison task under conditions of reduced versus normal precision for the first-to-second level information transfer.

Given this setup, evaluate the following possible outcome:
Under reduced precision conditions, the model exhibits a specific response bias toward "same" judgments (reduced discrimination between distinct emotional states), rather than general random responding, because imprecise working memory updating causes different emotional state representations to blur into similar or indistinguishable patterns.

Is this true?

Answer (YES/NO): NO